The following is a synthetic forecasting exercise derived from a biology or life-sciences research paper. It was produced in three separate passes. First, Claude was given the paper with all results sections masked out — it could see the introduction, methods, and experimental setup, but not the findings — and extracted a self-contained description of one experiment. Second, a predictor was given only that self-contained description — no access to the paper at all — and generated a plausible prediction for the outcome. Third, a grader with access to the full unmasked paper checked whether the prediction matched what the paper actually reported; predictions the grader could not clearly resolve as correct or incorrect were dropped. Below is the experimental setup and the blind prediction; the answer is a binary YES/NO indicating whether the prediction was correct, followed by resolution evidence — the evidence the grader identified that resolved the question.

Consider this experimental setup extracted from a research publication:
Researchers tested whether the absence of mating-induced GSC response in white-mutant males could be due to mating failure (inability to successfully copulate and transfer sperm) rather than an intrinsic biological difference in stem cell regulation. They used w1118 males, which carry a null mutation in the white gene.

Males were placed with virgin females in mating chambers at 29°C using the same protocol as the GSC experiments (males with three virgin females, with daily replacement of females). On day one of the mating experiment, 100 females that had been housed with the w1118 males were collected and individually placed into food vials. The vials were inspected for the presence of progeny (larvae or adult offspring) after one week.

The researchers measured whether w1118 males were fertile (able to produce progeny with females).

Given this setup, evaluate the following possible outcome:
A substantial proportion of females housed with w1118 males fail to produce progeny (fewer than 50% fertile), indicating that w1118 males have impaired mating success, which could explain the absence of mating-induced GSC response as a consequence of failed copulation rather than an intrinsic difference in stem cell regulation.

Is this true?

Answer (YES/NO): NO